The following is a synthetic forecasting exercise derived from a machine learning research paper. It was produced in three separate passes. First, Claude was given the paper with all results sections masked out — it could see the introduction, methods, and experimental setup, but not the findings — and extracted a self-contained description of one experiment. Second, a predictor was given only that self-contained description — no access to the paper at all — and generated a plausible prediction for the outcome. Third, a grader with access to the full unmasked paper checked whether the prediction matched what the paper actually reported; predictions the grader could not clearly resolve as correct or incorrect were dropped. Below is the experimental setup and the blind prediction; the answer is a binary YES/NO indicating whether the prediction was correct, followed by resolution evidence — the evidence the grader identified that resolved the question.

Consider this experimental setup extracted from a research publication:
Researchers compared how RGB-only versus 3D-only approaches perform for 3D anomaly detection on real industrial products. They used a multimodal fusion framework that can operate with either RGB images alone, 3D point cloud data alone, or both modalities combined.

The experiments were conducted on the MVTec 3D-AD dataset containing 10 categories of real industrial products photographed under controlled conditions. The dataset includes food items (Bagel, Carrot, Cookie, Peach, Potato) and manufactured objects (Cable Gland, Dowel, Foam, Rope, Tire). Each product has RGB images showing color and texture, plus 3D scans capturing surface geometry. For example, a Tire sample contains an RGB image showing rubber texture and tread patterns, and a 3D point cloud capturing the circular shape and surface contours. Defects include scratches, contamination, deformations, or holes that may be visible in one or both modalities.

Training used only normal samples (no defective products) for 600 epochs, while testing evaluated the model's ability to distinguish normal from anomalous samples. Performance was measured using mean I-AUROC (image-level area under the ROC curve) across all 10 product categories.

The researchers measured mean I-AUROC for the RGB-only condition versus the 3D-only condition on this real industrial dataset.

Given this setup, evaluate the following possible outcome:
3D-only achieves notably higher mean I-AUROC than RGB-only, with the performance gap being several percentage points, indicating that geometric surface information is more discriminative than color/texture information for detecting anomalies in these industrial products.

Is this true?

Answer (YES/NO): NO